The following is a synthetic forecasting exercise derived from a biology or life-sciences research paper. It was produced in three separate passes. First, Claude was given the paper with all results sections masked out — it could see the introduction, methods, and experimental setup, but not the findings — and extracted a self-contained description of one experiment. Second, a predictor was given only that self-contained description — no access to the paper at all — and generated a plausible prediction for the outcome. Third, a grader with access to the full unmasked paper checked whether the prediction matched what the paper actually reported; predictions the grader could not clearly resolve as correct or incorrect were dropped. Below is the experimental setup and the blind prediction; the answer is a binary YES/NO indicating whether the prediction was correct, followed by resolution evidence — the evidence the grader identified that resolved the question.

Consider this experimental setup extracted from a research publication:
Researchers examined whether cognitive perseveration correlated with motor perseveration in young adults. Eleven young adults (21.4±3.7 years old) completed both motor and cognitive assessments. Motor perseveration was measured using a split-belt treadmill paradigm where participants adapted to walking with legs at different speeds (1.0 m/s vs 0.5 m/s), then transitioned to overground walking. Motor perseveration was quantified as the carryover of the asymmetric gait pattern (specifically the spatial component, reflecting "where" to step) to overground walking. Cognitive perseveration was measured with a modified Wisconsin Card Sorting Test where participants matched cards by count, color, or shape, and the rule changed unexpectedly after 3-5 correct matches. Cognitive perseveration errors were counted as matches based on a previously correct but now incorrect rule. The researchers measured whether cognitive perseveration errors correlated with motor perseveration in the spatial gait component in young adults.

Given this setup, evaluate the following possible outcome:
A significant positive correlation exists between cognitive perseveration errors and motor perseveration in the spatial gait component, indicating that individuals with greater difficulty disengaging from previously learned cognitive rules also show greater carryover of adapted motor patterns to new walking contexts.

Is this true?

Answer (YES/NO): NO